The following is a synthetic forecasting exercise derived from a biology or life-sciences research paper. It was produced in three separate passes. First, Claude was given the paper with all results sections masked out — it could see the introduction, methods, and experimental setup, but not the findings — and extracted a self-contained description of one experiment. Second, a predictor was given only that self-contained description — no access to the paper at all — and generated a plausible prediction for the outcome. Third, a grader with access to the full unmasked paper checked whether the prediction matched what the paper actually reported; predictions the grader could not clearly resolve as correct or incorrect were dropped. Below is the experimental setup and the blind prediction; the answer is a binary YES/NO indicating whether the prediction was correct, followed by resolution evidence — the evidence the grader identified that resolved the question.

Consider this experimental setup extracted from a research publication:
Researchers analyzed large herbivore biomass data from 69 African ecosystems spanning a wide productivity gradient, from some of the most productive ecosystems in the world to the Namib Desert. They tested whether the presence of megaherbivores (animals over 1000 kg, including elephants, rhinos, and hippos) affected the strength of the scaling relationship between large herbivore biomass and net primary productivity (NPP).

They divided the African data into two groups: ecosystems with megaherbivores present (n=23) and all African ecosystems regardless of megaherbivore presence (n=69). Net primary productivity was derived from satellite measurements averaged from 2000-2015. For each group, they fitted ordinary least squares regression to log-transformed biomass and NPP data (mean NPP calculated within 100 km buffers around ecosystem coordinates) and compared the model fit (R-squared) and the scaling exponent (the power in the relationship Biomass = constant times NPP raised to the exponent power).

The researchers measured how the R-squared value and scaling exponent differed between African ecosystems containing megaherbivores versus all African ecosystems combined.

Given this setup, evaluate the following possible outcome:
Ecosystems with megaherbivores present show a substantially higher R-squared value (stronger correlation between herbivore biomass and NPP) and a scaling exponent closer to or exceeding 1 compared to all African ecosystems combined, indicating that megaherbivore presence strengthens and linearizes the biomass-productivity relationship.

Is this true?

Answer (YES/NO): NO